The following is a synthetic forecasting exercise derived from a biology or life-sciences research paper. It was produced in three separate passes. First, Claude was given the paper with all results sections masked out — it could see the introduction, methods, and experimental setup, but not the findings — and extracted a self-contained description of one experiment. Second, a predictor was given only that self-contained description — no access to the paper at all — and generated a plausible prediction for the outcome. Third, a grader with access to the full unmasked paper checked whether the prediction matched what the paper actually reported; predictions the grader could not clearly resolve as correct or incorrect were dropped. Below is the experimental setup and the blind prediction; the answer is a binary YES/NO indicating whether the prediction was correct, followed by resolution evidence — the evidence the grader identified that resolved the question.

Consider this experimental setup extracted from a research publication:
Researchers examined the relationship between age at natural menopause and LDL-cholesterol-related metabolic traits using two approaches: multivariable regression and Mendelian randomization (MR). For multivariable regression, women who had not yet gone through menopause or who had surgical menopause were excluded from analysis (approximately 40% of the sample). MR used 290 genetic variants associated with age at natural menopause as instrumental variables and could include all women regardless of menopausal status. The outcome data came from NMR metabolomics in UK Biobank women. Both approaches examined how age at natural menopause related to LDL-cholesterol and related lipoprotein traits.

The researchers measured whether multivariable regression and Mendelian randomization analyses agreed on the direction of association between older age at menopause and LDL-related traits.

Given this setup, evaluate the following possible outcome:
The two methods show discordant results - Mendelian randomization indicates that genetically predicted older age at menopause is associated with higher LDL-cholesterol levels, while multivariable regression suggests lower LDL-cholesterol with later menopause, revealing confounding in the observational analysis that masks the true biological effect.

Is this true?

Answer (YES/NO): NO